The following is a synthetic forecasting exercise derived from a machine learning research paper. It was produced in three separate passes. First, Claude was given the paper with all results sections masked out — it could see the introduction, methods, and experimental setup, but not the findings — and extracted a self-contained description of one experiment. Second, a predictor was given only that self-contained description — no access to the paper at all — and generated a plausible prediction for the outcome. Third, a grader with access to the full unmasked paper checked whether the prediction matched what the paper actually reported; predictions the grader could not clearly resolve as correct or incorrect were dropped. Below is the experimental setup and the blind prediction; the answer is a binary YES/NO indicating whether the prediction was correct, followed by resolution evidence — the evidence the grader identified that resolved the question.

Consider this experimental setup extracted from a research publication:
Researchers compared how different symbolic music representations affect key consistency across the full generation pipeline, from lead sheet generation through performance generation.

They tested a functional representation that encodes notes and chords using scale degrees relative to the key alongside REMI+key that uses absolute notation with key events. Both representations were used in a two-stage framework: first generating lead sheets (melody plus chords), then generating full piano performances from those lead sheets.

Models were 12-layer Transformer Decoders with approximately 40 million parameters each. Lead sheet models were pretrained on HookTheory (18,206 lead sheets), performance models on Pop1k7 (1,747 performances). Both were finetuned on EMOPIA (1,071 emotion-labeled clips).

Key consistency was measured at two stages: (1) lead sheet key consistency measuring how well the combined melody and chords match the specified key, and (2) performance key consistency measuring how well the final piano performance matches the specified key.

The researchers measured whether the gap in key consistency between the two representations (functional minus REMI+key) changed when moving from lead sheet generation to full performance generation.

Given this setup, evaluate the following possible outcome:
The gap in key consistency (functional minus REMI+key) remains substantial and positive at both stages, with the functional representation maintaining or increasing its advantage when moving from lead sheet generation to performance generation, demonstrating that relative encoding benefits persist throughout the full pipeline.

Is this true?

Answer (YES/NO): NO